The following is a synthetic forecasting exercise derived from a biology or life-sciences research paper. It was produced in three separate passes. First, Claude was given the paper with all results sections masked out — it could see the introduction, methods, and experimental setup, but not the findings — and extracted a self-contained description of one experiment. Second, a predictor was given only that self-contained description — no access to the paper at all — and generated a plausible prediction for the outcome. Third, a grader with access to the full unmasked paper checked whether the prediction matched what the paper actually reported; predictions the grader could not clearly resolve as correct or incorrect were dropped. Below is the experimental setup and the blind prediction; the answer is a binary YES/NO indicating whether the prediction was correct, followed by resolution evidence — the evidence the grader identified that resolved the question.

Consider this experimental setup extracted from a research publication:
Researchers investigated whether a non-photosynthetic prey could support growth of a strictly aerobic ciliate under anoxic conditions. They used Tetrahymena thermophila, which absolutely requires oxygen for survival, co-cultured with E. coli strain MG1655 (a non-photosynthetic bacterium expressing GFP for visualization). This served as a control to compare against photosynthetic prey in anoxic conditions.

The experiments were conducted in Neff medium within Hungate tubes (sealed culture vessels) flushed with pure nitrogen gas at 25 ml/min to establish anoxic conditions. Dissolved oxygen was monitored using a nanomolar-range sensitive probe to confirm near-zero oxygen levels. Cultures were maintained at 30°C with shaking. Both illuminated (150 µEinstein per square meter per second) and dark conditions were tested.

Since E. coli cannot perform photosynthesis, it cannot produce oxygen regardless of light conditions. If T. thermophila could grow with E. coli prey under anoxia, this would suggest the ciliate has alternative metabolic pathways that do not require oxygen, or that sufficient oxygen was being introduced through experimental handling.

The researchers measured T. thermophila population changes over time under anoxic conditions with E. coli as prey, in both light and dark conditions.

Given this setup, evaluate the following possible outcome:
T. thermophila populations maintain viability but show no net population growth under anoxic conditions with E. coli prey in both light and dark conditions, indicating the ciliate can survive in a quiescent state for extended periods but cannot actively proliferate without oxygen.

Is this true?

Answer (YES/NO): NO